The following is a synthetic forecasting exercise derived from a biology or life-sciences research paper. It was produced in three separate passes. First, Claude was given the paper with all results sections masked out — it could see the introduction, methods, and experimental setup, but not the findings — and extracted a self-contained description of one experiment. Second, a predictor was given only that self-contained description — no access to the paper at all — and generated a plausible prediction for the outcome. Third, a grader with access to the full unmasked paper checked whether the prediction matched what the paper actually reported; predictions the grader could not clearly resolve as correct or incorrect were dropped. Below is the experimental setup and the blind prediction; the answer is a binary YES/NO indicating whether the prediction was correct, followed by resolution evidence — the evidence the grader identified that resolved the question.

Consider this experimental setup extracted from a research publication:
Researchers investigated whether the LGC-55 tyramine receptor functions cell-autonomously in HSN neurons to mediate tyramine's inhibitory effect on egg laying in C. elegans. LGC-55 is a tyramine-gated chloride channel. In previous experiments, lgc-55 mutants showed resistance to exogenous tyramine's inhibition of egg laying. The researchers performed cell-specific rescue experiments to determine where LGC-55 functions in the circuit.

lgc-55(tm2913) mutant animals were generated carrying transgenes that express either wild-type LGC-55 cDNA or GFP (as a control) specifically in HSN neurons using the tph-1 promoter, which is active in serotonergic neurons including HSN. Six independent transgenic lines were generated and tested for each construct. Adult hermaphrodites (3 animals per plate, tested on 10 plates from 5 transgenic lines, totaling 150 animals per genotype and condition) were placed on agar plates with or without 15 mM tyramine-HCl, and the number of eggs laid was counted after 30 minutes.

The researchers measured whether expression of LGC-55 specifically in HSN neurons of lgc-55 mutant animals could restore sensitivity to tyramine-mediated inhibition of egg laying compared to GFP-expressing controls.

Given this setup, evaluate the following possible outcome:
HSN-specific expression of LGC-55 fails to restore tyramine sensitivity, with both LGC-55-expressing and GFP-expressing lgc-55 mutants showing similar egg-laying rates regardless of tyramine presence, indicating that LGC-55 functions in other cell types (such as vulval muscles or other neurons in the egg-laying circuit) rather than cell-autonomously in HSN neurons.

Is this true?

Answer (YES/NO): NO